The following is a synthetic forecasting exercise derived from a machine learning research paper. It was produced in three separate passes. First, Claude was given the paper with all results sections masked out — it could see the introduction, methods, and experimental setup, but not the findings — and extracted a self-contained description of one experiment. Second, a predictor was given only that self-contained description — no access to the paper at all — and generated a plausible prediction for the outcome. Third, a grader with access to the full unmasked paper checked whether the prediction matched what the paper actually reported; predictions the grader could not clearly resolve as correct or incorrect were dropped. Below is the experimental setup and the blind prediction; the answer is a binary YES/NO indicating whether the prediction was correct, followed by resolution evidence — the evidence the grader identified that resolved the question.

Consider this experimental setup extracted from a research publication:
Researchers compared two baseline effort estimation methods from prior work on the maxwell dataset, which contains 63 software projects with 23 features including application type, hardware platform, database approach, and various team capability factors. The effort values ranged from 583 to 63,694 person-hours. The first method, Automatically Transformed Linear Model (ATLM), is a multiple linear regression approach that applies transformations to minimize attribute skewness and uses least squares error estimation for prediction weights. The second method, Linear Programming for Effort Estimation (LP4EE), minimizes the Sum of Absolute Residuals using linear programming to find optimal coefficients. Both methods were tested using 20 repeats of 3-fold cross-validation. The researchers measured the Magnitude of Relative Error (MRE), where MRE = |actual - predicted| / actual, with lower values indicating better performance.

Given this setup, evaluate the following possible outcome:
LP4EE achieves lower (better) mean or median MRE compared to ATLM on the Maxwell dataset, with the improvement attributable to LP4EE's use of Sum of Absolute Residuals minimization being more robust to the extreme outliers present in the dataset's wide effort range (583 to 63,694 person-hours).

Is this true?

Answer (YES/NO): YES